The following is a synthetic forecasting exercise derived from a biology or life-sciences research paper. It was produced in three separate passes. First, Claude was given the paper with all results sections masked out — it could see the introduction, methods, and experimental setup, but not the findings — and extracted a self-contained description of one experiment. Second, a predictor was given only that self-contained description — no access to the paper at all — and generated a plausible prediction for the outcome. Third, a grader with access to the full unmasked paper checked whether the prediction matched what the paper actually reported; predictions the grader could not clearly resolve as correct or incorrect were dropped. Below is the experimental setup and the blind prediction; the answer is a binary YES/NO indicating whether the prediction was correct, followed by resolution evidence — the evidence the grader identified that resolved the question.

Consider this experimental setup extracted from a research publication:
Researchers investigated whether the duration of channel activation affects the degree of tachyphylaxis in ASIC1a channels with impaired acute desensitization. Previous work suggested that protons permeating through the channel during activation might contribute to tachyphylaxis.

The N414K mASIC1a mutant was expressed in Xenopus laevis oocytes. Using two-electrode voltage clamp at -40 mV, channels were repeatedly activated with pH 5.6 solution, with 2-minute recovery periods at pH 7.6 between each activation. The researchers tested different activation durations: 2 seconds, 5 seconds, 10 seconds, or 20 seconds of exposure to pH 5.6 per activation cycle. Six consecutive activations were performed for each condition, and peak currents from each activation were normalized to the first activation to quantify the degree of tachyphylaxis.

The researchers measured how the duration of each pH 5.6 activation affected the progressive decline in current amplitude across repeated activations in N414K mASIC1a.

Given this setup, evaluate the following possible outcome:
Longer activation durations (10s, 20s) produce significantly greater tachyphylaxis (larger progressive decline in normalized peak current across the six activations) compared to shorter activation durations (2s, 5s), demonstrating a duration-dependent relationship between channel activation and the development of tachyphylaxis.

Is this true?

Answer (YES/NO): YES